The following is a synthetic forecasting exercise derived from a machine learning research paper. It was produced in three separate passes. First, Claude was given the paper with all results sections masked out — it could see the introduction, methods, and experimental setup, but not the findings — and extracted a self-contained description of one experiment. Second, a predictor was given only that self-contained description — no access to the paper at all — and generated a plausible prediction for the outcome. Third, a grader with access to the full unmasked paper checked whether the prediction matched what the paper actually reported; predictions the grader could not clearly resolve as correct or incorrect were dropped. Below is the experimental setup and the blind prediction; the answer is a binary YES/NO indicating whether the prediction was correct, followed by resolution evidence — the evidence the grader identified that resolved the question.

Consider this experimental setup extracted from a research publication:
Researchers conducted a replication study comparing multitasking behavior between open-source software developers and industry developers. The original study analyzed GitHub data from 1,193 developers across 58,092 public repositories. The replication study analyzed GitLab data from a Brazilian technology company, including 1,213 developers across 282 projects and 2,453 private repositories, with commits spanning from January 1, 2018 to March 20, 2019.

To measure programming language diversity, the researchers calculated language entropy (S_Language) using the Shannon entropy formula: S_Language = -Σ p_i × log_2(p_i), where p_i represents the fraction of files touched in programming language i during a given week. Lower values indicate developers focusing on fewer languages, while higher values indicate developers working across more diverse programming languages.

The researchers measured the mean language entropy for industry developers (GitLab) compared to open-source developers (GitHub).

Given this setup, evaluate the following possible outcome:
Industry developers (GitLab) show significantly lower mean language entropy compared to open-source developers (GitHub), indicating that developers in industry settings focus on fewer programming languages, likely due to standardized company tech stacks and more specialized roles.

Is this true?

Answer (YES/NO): YES